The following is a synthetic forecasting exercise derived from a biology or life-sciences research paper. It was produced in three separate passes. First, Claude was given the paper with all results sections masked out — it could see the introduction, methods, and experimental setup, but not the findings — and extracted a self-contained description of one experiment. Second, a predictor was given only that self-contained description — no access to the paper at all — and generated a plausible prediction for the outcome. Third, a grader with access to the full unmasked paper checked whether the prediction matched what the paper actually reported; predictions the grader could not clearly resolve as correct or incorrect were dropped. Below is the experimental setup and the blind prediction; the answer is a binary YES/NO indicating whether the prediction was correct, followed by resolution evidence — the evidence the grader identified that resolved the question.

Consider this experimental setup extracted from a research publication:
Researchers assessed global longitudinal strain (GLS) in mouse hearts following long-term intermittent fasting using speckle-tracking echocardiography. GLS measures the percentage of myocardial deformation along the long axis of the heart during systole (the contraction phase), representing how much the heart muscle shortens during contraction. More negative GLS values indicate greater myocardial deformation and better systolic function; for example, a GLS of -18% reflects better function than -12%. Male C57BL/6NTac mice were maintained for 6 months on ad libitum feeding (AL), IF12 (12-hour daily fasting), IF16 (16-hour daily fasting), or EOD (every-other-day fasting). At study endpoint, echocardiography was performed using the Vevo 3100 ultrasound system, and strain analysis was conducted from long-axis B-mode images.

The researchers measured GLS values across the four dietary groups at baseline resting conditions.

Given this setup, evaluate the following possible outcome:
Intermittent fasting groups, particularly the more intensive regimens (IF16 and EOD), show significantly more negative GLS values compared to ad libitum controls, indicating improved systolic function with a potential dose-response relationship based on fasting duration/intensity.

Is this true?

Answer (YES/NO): NO